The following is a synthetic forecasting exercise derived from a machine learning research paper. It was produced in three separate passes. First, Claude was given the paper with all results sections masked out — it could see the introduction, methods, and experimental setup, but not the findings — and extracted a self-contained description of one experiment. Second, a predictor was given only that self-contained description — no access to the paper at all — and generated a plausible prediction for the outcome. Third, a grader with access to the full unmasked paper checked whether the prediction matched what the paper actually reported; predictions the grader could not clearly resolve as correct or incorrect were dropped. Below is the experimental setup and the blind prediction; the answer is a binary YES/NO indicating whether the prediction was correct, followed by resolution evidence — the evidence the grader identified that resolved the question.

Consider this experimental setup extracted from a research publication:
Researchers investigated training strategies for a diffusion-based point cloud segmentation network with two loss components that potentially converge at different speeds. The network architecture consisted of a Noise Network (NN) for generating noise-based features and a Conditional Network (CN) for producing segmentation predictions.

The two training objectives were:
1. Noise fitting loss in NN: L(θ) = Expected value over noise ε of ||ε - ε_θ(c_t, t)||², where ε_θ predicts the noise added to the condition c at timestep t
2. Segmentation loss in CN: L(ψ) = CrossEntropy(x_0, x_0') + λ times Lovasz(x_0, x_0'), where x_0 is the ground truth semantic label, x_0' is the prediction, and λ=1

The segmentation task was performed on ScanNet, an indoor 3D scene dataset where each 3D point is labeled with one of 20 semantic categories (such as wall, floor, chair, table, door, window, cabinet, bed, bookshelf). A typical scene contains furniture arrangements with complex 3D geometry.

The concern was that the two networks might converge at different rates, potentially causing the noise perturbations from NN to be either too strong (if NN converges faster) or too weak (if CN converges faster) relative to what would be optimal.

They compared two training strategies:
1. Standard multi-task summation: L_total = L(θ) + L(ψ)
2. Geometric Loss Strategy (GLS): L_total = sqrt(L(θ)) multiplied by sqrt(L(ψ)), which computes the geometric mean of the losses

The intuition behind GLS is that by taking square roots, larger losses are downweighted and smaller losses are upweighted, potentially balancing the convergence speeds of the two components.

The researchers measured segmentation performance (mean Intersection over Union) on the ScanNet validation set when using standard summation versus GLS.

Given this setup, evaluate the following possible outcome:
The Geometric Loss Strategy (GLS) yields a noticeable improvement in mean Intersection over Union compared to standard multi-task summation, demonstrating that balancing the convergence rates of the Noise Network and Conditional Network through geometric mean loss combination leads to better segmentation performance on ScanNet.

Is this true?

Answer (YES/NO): YES